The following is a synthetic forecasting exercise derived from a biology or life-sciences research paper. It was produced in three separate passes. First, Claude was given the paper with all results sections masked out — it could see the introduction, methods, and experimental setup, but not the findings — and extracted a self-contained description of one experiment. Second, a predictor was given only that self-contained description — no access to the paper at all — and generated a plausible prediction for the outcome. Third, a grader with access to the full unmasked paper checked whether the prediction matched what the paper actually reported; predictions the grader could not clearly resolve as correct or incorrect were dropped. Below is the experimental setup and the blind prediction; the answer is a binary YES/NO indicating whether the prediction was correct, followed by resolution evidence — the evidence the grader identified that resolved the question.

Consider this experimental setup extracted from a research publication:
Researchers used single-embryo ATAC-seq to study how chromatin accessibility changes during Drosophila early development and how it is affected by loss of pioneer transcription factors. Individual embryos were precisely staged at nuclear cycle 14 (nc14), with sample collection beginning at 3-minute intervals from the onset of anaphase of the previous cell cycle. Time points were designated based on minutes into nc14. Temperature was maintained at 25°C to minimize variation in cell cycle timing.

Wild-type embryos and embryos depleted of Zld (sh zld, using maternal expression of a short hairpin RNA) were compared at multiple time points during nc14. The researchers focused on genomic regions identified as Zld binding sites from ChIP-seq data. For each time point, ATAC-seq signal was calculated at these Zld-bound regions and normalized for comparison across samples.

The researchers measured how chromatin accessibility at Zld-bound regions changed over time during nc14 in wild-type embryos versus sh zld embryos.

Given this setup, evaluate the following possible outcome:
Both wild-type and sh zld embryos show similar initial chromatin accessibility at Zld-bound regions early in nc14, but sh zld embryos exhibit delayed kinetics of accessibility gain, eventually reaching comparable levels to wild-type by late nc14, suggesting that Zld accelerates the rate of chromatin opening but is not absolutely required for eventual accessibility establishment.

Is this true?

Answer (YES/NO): NO